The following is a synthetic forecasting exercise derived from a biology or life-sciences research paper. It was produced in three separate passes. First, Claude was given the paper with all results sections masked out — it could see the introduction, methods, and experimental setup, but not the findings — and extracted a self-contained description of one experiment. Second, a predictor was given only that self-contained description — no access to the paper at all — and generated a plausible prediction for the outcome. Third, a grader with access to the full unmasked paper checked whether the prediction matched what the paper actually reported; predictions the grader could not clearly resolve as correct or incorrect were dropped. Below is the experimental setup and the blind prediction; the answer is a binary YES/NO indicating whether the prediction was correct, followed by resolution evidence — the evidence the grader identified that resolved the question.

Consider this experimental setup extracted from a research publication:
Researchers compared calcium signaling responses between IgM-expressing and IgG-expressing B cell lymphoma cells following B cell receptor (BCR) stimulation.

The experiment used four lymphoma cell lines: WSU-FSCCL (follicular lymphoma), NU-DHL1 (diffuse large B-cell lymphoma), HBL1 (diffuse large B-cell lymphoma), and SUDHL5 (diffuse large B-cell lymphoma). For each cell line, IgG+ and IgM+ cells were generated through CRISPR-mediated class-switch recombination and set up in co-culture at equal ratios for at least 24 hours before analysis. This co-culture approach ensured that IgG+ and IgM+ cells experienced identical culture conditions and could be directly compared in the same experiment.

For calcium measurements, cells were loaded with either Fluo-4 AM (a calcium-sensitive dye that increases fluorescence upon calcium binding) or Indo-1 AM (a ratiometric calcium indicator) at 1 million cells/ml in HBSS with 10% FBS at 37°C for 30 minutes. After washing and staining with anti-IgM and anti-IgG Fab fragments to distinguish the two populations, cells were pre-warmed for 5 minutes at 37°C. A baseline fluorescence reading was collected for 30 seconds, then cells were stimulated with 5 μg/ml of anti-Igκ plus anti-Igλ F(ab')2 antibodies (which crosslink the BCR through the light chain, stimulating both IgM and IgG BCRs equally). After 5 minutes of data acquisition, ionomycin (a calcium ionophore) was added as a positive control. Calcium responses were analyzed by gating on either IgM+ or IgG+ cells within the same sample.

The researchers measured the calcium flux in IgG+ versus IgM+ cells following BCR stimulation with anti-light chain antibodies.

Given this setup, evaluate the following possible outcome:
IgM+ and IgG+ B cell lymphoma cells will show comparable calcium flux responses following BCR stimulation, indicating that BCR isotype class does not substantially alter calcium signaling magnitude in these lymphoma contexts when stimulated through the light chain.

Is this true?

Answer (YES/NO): NO